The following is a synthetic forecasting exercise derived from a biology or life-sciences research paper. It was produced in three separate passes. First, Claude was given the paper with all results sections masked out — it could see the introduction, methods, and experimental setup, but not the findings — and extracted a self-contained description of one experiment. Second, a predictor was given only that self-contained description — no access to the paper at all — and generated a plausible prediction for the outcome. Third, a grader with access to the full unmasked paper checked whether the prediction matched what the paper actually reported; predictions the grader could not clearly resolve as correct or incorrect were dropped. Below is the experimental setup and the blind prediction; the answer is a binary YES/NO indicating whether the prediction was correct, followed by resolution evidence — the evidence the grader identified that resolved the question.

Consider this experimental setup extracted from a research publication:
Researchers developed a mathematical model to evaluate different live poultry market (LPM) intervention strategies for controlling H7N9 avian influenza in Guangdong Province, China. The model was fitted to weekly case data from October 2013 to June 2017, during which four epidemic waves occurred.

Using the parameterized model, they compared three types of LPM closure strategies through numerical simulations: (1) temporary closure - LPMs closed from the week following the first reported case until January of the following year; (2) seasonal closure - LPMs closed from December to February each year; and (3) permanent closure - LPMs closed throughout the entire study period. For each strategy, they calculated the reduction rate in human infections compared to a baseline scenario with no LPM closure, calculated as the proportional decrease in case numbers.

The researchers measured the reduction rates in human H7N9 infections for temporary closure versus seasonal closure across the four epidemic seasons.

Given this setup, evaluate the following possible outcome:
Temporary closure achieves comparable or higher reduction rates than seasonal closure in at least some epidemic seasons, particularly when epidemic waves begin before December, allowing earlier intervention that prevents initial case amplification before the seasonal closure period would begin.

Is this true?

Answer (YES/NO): NO